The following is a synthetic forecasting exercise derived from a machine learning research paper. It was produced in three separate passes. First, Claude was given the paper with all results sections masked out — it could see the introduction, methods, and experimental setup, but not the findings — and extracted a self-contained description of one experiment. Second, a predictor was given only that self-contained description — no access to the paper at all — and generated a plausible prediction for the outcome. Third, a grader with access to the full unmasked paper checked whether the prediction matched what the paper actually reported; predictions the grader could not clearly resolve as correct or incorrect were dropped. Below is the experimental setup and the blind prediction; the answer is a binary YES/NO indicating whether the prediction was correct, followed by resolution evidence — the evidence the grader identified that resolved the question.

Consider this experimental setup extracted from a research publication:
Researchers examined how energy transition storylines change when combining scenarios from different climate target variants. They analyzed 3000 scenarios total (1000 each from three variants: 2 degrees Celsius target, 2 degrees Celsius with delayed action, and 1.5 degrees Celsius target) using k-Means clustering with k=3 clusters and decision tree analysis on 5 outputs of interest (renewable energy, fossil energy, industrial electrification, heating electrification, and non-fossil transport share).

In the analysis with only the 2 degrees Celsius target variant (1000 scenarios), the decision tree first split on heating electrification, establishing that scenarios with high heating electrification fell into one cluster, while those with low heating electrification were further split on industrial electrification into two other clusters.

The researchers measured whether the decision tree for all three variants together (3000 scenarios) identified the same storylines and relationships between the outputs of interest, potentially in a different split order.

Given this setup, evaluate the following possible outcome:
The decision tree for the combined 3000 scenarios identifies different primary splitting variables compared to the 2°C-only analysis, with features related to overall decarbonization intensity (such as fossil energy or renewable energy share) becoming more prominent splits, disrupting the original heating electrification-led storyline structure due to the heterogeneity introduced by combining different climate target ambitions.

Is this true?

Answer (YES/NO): NO